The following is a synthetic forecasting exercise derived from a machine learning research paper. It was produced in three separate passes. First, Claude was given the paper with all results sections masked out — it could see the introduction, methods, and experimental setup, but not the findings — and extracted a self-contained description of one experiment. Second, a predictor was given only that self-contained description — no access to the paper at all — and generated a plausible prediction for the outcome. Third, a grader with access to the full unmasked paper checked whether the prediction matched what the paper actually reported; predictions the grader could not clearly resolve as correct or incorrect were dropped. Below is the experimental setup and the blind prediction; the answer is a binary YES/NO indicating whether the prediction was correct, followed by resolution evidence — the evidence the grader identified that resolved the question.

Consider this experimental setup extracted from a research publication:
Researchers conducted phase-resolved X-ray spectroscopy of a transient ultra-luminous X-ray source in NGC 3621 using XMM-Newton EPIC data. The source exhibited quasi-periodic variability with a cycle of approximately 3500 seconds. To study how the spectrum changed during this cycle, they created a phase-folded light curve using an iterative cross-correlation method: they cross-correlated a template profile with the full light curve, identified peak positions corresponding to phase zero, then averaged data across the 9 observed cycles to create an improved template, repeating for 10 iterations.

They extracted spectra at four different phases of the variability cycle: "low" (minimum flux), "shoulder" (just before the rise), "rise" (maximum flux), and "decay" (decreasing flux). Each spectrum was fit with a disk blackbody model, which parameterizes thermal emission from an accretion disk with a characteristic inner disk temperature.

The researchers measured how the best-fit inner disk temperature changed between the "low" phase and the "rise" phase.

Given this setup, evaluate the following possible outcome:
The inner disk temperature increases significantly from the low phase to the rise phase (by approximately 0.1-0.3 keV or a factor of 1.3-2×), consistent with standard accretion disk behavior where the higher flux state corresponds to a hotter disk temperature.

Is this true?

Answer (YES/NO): NO